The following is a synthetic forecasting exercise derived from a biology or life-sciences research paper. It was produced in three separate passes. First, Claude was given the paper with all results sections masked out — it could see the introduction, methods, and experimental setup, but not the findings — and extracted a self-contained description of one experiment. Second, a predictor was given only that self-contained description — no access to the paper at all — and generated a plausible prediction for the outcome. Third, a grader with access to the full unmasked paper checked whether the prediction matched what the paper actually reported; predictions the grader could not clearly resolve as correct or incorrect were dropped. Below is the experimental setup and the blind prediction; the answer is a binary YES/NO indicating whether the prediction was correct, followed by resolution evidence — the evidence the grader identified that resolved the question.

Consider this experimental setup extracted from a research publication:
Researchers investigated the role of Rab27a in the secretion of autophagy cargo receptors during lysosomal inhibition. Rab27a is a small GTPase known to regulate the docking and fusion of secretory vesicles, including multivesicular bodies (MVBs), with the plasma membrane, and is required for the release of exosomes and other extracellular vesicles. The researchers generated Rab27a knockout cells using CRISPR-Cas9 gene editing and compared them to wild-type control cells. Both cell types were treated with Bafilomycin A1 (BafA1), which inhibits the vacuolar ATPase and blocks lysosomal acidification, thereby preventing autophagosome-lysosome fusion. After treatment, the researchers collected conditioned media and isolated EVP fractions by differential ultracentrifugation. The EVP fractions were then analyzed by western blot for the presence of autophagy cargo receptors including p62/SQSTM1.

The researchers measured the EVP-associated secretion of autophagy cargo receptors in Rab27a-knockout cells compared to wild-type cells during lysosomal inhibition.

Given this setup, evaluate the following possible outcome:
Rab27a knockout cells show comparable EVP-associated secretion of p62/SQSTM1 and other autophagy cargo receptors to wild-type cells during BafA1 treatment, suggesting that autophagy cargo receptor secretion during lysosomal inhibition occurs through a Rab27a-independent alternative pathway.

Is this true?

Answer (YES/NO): NO